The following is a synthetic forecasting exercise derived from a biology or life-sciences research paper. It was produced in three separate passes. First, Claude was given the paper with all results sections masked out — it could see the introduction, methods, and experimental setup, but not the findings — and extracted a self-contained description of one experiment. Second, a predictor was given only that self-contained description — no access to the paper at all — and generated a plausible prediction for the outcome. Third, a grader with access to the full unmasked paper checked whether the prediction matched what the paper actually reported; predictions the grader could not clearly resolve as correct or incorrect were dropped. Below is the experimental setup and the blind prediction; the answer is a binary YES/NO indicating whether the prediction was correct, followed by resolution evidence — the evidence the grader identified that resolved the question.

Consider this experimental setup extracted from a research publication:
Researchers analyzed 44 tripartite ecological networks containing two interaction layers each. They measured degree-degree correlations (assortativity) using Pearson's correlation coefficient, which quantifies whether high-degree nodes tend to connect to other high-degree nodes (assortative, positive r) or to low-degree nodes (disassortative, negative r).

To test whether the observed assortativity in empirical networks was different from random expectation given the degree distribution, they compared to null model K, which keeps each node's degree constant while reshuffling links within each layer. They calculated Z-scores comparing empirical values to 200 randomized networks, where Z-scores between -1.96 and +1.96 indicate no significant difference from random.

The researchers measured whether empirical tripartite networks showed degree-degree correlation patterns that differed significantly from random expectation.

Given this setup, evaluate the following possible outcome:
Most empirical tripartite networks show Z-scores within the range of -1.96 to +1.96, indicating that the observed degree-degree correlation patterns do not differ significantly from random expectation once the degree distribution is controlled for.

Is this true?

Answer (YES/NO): YES